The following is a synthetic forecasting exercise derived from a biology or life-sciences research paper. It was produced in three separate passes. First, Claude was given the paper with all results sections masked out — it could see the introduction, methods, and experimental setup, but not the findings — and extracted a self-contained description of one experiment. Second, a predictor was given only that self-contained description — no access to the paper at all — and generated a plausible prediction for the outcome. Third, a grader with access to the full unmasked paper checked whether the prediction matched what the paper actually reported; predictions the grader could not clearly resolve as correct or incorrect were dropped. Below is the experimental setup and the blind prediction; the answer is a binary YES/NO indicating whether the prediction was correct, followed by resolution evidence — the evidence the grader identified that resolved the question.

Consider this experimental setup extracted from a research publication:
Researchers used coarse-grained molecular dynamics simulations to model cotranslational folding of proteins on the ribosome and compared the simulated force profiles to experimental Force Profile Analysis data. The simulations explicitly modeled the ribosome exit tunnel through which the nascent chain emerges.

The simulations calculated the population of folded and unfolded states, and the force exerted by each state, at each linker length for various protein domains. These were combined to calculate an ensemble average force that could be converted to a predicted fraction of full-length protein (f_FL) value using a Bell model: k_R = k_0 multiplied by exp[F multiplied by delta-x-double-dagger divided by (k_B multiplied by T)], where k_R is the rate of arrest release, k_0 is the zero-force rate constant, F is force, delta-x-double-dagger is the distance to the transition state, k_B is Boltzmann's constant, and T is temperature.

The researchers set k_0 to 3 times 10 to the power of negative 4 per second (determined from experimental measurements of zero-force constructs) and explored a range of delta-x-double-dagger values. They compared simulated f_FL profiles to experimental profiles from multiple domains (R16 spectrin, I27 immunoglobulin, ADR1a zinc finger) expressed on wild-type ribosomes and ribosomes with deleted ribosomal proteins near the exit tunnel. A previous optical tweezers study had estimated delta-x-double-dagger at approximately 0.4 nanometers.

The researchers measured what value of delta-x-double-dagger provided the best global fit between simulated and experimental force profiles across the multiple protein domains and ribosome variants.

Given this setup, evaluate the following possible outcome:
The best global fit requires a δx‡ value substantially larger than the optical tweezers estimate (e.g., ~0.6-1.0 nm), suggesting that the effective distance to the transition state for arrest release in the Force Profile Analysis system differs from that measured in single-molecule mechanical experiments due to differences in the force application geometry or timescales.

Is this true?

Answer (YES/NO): YES